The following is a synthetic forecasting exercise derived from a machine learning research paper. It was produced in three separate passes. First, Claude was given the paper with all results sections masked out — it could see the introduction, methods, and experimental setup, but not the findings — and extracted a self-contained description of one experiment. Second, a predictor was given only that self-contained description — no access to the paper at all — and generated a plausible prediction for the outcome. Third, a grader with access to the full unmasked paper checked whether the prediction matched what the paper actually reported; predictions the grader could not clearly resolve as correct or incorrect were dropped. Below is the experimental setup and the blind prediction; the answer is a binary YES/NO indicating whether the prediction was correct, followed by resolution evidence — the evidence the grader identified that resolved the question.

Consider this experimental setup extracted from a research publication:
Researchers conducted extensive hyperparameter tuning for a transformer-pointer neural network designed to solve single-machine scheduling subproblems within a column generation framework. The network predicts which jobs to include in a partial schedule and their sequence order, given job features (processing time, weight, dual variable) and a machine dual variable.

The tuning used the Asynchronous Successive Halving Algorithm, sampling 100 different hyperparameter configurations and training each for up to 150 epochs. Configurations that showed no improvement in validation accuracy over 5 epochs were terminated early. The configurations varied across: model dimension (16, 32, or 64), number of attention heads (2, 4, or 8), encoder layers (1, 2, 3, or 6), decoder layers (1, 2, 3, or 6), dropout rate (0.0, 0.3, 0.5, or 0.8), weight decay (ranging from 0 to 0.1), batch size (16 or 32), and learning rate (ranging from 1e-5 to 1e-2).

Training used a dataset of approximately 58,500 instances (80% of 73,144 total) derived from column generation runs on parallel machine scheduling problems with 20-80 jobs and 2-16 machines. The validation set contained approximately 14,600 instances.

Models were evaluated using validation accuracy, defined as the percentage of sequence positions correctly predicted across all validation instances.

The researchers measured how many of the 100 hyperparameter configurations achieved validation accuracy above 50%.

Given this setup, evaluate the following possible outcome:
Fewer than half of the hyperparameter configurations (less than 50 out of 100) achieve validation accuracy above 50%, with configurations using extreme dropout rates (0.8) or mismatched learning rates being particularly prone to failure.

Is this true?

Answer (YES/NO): YES